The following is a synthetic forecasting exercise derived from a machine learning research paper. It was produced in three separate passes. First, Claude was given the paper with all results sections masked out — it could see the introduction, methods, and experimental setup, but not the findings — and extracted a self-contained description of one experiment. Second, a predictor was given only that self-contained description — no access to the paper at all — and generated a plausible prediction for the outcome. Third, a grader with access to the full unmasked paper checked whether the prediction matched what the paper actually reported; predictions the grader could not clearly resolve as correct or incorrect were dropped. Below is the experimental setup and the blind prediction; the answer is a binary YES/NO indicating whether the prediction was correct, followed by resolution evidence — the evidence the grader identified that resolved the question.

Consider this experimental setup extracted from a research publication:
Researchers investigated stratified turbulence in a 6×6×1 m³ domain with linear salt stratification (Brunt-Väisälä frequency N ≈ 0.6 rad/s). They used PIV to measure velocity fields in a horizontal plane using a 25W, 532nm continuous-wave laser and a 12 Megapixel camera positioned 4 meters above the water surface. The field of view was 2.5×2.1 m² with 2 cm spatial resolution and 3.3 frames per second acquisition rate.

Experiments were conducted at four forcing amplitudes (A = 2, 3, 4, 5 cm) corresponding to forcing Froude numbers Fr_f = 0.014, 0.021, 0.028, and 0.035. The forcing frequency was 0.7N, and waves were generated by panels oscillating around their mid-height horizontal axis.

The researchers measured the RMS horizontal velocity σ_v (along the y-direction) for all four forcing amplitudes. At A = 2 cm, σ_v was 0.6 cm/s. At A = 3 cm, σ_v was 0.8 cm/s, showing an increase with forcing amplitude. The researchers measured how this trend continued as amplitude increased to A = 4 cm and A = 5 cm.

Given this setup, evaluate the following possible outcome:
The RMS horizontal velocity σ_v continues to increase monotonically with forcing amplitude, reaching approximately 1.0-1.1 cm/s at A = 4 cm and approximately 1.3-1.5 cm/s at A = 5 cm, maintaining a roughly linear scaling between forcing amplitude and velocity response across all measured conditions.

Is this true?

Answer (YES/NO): NO